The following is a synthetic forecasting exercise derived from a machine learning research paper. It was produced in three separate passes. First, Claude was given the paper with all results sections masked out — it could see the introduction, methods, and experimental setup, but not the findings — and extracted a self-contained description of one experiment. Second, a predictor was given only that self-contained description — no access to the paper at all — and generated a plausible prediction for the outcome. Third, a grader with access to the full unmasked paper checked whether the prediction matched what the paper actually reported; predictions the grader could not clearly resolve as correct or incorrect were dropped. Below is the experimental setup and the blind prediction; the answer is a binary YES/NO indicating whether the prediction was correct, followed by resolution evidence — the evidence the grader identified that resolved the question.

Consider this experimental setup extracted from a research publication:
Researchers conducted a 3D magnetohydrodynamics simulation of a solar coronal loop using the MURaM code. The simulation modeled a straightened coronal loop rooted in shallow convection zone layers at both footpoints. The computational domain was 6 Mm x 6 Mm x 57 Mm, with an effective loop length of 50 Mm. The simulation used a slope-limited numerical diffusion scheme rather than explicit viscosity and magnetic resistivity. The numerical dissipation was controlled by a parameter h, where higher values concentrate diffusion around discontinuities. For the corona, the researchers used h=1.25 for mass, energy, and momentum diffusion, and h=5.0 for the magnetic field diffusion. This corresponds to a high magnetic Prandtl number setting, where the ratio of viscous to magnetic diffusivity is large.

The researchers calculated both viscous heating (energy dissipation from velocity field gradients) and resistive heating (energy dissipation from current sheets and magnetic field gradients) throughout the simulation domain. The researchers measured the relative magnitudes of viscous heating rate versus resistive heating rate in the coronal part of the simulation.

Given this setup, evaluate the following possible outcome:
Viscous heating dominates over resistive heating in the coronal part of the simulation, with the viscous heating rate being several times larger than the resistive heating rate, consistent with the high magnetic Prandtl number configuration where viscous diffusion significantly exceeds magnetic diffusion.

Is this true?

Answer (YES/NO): YES